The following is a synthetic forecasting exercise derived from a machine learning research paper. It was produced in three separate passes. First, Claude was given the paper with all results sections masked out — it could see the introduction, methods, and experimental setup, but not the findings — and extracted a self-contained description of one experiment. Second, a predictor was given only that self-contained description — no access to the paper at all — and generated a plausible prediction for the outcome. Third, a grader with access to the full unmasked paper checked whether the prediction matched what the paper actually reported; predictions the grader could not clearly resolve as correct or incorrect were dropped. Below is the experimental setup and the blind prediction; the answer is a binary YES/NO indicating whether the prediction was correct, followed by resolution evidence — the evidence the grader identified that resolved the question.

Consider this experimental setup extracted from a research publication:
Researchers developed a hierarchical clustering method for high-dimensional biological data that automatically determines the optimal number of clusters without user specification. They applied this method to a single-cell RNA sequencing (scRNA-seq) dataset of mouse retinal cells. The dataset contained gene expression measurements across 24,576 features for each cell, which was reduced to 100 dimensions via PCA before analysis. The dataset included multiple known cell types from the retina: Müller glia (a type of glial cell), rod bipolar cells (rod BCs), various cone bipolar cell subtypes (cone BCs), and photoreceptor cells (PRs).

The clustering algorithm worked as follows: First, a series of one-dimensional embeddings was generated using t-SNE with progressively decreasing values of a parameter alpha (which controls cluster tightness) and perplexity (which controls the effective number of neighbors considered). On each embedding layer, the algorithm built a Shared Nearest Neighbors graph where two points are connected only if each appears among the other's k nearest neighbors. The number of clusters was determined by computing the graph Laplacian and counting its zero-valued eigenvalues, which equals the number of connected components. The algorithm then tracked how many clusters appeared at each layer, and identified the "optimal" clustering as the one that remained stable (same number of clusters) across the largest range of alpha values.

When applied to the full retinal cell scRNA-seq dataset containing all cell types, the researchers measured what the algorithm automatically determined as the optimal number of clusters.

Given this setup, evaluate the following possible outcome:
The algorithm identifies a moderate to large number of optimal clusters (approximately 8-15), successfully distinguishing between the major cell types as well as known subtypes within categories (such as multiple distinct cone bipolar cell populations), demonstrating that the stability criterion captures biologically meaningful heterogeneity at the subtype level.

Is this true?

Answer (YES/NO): NO